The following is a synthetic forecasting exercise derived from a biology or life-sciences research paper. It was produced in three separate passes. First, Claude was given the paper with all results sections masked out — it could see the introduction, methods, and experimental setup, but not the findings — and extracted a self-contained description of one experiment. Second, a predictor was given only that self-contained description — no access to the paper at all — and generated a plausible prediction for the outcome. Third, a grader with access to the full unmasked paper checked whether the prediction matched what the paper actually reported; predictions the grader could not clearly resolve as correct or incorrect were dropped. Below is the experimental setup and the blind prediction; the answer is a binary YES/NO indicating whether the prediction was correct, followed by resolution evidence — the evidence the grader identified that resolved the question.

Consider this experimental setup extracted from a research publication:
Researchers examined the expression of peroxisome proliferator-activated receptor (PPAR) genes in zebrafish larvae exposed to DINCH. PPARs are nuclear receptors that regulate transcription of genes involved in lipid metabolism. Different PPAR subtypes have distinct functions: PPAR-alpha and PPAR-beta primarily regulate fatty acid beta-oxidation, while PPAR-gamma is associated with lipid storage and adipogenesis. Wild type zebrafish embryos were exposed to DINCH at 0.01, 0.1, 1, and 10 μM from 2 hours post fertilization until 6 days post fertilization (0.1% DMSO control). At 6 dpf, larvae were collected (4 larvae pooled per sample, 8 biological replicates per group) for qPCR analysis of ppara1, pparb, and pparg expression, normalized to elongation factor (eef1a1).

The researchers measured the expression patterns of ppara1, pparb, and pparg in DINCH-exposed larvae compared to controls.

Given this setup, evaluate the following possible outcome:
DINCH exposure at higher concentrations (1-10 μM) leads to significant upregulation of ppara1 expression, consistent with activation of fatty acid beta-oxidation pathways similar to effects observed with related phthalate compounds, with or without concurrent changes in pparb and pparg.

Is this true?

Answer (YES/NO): NO